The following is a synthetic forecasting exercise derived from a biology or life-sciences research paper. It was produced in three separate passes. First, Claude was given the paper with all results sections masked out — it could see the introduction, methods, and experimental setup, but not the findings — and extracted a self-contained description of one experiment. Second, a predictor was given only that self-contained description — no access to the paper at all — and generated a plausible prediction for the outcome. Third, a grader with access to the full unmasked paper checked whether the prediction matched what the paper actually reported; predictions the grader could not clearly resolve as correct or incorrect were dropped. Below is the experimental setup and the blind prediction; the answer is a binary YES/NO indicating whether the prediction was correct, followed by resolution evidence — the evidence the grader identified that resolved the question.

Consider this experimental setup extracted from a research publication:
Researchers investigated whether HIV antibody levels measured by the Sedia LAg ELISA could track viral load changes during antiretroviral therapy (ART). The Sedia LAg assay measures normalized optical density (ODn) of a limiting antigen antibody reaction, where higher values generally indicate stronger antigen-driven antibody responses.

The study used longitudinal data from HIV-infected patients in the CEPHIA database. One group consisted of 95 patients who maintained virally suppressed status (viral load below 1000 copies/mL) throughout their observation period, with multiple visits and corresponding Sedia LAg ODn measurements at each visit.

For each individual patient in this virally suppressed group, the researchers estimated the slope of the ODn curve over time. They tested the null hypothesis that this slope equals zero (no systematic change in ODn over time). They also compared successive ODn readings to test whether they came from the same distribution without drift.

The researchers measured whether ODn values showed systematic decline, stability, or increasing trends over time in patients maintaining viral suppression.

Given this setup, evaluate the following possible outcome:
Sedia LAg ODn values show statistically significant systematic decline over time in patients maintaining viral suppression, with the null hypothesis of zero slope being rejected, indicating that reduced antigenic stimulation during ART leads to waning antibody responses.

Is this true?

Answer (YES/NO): NO